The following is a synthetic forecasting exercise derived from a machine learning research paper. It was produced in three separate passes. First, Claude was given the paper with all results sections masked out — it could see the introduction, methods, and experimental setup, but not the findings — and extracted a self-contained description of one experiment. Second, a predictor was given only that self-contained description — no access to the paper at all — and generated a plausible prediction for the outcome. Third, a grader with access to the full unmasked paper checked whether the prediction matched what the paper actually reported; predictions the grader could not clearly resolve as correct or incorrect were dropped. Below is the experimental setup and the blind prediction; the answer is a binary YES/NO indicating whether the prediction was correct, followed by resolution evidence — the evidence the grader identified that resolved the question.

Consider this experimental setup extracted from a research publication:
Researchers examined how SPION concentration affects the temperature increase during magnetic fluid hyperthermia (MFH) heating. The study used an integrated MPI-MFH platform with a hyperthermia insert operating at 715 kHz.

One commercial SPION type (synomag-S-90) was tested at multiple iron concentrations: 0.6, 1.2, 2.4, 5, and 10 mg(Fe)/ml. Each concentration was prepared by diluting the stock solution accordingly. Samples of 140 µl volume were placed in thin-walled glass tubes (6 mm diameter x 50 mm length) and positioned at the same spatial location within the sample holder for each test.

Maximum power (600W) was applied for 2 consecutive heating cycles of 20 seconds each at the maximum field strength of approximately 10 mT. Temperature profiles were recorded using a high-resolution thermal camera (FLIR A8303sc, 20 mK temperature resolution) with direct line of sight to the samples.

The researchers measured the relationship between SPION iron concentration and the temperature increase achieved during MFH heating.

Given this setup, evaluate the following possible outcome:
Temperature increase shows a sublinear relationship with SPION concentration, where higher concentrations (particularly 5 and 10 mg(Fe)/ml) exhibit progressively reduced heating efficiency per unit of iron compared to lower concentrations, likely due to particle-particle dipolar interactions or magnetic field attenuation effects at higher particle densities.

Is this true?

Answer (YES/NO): NO